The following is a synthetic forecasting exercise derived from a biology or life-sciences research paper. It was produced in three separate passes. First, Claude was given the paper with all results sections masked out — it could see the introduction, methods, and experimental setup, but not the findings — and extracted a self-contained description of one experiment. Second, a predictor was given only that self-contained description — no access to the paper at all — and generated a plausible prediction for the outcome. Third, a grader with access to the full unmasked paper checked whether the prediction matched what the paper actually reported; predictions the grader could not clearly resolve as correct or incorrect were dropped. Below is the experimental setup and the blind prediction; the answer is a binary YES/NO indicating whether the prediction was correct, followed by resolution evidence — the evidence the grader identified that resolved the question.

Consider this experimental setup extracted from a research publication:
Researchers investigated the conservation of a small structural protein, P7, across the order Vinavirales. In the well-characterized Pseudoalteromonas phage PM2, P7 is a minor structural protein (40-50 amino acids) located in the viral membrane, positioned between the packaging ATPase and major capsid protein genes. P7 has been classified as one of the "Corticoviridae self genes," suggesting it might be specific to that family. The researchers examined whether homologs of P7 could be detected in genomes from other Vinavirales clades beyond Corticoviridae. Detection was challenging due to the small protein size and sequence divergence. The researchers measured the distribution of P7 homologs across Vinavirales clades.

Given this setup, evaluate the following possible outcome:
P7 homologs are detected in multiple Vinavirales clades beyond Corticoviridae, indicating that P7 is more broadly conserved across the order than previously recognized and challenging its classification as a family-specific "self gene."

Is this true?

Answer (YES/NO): YES